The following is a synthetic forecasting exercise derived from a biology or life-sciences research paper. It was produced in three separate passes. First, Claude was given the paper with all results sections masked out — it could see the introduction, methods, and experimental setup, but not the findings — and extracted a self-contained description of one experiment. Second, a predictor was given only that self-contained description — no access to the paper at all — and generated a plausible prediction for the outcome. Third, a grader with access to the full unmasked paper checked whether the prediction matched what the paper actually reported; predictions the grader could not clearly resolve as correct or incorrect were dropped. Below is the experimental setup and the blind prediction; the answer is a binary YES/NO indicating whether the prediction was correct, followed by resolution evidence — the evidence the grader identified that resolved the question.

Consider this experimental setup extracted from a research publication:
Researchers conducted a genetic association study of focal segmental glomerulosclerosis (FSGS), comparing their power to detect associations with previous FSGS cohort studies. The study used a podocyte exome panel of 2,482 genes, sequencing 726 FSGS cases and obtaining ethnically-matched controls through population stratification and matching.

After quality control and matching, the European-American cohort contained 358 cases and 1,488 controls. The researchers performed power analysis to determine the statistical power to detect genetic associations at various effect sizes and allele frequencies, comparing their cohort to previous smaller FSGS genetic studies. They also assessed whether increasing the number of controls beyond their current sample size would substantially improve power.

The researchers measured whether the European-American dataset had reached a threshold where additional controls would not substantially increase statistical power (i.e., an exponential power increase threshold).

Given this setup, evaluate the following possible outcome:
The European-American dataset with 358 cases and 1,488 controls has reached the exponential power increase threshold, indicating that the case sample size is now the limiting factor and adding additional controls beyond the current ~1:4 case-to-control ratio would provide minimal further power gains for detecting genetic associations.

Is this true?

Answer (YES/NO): YES